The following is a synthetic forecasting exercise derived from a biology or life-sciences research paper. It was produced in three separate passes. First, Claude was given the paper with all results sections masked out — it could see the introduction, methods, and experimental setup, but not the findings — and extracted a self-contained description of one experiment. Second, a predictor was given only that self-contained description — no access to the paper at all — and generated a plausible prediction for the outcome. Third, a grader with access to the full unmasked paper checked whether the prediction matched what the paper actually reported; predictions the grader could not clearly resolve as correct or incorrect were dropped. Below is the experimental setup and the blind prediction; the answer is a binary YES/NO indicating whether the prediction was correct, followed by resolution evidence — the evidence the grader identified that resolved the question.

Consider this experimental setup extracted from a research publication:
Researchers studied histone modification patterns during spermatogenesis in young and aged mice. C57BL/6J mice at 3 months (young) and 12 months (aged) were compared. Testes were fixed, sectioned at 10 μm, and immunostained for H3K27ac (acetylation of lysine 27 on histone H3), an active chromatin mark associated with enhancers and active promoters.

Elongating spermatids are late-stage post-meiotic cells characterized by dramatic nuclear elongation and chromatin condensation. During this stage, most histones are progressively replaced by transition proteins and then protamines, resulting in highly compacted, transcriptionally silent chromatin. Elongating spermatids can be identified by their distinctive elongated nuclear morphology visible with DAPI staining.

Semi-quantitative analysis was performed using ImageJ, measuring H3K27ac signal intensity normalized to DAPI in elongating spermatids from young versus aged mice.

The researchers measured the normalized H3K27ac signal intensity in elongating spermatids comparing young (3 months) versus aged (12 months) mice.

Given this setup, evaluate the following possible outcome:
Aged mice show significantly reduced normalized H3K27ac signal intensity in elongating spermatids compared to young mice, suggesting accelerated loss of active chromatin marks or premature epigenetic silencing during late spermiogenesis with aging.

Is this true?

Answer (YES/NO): NO